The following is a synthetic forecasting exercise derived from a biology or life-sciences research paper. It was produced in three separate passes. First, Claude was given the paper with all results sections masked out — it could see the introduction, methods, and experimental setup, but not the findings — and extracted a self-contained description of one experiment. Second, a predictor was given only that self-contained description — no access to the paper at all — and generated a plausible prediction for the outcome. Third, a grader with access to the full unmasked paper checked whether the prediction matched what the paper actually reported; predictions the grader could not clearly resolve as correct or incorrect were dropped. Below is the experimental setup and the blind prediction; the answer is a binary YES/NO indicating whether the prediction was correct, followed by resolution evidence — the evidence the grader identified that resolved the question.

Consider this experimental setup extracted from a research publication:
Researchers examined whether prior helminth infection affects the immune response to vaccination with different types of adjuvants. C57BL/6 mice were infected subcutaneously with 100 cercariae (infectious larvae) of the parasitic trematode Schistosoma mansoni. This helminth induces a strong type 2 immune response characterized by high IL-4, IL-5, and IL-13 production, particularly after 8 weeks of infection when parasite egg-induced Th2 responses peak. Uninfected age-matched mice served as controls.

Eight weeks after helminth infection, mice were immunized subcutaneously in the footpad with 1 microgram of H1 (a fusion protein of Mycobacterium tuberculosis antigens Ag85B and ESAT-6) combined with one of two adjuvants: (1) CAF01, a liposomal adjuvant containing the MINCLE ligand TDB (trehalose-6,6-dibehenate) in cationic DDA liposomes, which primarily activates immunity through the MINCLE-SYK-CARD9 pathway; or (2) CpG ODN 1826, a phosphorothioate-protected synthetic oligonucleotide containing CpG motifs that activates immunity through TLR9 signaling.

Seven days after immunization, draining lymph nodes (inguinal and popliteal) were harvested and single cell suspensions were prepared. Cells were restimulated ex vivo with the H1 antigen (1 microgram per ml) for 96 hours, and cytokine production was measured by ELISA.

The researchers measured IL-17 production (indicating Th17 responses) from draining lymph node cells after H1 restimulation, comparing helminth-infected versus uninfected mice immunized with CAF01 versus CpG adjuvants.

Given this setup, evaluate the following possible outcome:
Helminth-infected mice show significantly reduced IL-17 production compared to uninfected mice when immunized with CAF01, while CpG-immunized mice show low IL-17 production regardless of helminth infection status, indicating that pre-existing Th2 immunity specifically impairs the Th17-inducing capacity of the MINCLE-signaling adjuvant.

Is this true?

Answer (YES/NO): NO